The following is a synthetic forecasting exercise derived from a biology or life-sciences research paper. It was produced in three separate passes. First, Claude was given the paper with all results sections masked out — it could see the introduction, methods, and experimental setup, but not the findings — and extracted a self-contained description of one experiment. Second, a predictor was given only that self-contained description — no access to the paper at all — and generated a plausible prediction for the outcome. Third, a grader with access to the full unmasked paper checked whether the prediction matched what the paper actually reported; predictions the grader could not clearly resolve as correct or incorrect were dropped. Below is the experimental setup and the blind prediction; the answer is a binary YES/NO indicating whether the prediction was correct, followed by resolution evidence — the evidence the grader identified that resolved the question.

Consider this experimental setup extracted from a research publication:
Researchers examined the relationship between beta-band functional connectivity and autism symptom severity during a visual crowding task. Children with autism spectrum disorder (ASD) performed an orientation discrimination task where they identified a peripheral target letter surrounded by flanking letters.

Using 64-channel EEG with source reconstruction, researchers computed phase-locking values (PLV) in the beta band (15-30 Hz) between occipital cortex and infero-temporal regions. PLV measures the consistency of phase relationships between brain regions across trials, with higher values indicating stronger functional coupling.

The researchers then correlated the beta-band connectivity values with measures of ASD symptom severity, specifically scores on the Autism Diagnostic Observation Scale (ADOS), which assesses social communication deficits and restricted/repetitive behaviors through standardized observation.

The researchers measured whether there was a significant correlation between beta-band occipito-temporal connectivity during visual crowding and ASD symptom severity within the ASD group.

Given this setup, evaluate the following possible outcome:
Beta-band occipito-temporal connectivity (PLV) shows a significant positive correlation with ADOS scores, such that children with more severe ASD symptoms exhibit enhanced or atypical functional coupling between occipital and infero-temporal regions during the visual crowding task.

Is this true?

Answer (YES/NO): NO